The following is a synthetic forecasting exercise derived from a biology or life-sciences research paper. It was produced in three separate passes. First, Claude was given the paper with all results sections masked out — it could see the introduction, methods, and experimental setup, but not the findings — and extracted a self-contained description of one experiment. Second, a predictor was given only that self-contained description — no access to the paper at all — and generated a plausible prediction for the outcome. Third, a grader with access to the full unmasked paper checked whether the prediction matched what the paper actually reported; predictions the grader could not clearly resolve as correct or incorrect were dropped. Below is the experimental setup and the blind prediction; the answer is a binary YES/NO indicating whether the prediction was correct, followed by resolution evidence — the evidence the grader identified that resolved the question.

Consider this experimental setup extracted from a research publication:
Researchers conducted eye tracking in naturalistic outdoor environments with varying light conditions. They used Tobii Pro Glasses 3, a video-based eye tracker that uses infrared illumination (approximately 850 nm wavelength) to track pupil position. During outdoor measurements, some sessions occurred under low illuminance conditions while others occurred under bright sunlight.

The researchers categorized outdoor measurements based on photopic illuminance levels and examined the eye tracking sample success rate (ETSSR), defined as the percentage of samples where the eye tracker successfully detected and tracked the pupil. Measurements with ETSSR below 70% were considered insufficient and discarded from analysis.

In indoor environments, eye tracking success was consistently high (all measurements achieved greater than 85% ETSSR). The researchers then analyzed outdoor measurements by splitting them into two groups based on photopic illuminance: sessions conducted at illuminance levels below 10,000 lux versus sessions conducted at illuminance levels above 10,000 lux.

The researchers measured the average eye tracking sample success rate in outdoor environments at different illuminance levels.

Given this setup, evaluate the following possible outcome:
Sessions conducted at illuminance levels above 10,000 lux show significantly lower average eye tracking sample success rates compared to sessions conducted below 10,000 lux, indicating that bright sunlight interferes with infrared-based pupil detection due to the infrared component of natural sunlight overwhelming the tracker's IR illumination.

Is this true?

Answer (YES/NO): YES